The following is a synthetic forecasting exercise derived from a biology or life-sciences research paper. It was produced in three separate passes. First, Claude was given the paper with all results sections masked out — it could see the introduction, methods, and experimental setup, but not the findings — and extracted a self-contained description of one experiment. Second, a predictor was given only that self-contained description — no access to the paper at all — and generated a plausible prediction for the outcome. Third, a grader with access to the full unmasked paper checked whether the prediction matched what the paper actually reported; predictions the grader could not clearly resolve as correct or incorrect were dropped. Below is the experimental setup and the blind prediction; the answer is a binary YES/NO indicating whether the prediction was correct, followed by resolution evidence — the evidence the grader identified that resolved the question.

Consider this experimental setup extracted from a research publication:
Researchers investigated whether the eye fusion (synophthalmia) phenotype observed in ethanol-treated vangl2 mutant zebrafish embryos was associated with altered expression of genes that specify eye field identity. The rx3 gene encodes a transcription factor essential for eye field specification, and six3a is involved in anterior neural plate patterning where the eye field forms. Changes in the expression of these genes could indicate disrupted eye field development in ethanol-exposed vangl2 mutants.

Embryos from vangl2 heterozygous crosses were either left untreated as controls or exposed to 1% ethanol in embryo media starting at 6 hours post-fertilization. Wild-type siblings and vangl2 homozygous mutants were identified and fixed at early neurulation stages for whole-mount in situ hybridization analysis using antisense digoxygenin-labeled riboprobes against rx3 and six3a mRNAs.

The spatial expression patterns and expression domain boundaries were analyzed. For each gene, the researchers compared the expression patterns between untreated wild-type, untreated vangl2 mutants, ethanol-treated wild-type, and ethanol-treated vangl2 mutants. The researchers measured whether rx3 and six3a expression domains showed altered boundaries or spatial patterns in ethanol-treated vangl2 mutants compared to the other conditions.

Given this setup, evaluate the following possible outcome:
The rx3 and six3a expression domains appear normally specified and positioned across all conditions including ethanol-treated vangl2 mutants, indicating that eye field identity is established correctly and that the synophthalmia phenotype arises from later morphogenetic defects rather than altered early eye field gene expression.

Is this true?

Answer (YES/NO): NO